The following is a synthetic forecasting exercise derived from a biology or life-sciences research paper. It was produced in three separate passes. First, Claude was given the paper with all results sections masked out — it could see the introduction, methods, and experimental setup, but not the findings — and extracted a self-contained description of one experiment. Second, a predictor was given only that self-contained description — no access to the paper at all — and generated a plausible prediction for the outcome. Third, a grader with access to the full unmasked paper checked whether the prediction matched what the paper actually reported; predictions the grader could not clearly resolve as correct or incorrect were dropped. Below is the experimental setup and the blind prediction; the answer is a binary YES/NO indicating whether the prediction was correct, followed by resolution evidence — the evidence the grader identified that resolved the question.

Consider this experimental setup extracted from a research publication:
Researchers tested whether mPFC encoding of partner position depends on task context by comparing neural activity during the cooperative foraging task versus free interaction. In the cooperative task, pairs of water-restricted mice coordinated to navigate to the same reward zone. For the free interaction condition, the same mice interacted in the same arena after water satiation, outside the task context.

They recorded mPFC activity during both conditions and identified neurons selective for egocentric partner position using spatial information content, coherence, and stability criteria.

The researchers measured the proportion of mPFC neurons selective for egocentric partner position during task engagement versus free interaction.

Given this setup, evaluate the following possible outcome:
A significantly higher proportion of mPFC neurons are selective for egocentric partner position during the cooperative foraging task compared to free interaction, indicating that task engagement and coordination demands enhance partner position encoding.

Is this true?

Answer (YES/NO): YES